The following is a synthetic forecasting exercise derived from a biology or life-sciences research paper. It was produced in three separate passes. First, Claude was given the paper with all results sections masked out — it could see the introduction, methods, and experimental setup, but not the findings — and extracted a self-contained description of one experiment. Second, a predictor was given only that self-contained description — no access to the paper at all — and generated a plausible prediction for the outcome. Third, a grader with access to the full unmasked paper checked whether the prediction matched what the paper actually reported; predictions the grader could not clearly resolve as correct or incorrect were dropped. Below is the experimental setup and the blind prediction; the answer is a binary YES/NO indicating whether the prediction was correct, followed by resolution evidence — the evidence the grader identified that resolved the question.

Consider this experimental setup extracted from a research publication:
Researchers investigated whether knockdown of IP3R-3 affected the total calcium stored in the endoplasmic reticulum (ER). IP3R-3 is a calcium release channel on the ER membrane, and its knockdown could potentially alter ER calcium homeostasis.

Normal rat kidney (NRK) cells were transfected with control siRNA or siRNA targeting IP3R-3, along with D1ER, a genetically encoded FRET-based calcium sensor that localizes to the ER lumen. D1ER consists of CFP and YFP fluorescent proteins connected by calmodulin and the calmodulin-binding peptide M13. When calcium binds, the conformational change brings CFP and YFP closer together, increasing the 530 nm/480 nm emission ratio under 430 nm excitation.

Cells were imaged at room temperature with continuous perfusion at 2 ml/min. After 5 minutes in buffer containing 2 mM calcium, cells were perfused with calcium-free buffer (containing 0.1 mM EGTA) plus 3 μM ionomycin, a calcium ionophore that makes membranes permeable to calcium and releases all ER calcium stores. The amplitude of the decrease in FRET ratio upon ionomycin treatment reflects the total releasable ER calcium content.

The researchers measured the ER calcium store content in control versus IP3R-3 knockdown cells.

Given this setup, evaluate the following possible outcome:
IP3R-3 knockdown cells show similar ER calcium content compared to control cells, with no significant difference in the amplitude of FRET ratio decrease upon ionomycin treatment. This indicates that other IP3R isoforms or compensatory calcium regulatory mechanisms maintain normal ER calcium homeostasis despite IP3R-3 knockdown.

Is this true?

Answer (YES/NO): NO